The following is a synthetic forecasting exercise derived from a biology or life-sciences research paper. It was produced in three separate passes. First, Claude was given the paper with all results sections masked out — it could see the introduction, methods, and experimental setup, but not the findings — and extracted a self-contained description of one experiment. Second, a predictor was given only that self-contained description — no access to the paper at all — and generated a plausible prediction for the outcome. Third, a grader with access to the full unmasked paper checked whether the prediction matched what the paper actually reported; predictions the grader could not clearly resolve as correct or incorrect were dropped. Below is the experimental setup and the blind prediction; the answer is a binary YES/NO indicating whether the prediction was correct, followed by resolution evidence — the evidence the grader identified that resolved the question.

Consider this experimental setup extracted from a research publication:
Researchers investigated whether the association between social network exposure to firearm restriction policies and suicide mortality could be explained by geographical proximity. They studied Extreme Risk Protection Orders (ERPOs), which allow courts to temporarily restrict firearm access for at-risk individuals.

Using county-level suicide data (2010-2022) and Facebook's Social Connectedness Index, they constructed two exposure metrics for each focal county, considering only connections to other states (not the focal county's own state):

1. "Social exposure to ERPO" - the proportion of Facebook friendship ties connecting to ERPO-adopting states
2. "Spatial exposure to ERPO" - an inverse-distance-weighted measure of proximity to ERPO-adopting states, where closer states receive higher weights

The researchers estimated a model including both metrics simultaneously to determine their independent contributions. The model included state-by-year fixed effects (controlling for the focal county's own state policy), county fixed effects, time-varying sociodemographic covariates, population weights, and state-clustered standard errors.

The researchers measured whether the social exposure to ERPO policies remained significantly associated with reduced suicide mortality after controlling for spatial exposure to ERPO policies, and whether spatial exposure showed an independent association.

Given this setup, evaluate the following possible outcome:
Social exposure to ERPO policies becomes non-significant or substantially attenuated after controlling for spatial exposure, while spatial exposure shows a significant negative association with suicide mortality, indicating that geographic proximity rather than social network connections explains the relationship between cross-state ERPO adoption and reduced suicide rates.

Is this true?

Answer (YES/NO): NO